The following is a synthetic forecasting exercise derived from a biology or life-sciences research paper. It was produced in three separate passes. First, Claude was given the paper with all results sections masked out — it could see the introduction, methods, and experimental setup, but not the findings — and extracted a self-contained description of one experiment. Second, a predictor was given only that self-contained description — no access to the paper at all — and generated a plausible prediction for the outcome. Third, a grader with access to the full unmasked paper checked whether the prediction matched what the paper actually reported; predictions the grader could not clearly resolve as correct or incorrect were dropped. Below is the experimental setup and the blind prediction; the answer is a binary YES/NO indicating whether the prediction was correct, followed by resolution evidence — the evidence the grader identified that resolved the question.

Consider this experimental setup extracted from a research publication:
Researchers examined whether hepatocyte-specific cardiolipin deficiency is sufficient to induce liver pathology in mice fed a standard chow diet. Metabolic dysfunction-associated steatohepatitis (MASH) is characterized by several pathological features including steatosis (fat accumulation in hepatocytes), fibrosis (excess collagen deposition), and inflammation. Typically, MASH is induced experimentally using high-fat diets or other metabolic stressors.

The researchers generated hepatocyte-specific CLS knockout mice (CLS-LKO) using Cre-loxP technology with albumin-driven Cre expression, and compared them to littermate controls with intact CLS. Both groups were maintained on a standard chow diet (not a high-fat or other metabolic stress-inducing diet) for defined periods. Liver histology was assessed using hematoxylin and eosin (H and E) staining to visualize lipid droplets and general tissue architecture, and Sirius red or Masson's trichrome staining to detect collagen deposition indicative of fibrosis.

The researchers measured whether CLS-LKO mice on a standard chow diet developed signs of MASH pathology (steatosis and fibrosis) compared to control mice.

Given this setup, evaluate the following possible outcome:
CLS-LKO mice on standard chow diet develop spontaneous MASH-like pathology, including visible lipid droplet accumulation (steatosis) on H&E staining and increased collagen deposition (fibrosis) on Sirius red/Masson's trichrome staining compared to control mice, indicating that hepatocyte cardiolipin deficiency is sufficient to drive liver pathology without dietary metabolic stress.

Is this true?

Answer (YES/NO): YES